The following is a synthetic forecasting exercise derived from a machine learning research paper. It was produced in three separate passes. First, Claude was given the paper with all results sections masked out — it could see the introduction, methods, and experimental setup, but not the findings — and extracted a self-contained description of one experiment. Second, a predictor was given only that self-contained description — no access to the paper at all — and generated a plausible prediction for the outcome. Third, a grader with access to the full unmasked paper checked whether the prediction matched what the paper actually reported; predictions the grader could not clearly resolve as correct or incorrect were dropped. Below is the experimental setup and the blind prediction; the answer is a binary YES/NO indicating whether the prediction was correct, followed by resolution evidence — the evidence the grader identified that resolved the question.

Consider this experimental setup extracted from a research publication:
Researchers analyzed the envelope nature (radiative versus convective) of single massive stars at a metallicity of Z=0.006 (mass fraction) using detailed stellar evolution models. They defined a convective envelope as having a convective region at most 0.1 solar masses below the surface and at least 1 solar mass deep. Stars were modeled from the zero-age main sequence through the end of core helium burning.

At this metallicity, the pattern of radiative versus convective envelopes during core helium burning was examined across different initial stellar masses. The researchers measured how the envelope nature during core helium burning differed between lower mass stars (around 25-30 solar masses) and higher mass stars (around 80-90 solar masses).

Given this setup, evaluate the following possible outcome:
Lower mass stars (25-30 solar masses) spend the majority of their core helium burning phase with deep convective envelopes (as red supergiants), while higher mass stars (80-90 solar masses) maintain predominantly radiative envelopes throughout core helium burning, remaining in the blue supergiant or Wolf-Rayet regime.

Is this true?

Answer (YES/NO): NO